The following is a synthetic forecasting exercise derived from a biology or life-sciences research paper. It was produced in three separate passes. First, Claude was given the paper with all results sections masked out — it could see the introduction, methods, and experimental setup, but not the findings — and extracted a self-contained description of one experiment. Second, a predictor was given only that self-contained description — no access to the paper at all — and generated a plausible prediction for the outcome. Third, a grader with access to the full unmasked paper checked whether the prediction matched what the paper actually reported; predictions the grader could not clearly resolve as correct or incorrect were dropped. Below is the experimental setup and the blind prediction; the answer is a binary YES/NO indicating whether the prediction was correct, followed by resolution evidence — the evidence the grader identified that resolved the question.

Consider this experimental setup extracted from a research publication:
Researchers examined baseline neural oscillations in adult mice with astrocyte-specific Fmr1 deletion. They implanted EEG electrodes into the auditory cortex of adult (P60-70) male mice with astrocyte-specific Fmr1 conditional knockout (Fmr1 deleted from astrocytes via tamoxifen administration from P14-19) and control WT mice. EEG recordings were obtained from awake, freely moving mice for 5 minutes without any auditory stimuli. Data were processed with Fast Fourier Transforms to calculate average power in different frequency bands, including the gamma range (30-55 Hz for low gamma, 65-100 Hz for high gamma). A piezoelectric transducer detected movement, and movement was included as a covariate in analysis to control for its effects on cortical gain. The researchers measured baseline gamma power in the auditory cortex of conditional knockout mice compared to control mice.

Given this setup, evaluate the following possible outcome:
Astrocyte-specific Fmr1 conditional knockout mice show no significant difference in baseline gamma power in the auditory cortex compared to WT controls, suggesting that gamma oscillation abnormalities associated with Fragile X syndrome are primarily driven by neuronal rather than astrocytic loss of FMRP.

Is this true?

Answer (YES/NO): NO